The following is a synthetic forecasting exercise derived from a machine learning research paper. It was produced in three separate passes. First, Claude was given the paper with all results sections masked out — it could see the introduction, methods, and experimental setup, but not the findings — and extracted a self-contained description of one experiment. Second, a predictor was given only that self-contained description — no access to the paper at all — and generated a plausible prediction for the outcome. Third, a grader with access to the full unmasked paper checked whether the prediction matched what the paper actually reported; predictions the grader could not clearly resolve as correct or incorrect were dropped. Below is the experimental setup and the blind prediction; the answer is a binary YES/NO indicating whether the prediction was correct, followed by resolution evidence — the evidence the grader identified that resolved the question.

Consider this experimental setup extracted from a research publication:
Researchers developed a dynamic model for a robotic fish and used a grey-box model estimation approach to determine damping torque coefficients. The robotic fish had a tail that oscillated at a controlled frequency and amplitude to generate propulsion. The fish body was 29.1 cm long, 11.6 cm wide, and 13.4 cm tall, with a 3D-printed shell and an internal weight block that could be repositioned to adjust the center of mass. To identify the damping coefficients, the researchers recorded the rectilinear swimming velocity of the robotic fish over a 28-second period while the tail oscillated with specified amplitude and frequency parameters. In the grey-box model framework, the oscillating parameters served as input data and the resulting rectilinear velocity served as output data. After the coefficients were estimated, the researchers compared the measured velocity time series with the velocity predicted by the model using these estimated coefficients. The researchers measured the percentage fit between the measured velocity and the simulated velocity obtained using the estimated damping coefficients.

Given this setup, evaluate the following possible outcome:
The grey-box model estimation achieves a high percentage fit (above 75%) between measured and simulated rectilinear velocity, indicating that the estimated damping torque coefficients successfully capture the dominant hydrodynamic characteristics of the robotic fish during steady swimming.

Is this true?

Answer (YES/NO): NO